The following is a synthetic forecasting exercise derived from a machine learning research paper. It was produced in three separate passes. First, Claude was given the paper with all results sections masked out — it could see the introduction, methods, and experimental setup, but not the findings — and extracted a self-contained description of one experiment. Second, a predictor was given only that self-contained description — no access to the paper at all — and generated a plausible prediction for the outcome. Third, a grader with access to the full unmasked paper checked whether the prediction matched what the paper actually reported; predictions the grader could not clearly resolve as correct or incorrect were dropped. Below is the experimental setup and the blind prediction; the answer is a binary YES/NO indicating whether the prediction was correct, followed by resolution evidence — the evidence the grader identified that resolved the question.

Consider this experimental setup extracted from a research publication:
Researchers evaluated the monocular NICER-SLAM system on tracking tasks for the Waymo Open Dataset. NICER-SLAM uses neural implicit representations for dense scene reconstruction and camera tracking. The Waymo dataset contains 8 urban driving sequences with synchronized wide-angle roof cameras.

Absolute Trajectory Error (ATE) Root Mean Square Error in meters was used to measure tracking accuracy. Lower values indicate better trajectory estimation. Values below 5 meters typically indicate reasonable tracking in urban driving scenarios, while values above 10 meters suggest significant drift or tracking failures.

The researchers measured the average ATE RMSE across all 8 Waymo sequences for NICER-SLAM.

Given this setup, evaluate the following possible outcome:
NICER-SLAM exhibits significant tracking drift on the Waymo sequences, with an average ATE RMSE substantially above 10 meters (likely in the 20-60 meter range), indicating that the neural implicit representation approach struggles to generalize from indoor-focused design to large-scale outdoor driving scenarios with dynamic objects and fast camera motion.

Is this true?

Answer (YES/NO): NO